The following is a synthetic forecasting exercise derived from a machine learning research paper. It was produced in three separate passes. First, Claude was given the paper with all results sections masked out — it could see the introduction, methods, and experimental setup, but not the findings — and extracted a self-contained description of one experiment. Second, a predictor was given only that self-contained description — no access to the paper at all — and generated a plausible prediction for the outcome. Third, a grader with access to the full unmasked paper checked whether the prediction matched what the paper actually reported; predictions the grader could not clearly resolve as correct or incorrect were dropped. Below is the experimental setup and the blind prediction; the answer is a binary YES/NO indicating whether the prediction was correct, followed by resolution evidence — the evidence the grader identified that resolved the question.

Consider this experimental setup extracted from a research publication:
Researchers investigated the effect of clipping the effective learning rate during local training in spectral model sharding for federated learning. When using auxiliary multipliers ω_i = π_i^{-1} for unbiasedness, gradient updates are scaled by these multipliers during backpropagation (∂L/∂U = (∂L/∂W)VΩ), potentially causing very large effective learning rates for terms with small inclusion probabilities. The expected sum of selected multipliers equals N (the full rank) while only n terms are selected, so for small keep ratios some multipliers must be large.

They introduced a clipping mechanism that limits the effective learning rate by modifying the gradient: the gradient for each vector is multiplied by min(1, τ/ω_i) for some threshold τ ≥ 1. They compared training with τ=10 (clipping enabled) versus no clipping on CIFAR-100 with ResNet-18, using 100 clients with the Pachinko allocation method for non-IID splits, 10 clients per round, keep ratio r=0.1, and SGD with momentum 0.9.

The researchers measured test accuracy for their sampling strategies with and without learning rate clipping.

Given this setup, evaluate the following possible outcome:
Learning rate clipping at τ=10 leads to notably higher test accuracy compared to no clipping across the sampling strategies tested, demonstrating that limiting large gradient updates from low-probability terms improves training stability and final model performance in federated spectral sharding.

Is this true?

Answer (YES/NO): YES